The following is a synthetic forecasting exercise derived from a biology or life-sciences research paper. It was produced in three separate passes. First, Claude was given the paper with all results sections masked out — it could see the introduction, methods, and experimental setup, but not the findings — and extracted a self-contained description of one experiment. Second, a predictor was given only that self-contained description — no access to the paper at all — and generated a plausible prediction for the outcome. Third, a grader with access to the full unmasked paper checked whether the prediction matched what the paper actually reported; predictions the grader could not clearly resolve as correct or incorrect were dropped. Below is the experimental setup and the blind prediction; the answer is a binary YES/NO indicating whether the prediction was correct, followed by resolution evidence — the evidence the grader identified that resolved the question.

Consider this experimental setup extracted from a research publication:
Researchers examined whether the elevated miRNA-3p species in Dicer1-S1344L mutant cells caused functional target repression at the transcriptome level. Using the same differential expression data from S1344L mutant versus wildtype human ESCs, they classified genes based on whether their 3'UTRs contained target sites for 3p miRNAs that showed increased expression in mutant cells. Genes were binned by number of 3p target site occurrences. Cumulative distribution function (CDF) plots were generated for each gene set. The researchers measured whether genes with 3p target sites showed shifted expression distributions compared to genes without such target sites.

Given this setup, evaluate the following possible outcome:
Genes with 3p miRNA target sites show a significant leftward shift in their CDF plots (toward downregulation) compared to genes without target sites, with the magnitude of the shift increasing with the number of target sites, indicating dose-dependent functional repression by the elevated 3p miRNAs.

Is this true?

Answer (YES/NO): NO